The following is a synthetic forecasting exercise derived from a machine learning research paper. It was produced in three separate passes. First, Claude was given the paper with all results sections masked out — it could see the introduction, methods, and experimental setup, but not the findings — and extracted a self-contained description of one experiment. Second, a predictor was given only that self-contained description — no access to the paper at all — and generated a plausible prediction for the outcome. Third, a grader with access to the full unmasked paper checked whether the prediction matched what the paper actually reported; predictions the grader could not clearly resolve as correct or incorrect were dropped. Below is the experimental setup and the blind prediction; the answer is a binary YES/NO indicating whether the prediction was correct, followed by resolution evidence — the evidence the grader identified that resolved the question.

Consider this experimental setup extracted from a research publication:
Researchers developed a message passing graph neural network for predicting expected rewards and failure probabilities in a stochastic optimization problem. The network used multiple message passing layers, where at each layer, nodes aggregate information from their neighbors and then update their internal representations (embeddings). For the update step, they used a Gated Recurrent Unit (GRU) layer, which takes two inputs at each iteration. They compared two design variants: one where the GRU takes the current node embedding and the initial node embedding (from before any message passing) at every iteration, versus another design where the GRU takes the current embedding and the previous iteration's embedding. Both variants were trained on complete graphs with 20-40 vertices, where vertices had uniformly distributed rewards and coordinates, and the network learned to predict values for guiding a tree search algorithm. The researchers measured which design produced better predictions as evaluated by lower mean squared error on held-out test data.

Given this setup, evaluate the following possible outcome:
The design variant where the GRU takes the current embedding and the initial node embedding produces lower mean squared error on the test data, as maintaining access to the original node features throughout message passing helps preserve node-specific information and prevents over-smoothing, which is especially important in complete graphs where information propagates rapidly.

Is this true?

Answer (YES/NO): NO